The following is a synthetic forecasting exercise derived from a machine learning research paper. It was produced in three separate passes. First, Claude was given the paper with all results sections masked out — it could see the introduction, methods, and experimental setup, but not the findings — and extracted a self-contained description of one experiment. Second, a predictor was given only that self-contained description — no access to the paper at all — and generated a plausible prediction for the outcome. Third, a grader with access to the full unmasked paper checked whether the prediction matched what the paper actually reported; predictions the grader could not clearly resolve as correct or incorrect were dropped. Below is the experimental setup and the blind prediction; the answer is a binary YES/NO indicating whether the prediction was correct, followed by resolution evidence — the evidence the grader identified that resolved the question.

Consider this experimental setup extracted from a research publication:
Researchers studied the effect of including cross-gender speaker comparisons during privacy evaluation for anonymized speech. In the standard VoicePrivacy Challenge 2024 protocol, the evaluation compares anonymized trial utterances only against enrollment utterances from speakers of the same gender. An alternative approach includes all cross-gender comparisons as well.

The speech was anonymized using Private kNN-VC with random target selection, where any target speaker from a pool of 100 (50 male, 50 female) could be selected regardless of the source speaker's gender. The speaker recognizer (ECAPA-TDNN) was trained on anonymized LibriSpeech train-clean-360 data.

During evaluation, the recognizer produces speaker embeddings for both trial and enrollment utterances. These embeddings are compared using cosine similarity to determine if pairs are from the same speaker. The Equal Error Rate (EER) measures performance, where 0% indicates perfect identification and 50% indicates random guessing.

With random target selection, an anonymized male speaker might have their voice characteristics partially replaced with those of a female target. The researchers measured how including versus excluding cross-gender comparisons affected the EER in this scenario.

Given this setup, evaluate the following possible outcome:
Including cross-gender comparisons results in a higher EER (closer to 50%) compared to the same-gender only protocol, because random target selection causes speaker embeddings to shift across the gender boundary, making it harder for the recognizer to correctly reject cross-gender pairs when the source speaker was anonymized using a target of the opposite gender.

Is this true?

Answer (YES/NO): NO